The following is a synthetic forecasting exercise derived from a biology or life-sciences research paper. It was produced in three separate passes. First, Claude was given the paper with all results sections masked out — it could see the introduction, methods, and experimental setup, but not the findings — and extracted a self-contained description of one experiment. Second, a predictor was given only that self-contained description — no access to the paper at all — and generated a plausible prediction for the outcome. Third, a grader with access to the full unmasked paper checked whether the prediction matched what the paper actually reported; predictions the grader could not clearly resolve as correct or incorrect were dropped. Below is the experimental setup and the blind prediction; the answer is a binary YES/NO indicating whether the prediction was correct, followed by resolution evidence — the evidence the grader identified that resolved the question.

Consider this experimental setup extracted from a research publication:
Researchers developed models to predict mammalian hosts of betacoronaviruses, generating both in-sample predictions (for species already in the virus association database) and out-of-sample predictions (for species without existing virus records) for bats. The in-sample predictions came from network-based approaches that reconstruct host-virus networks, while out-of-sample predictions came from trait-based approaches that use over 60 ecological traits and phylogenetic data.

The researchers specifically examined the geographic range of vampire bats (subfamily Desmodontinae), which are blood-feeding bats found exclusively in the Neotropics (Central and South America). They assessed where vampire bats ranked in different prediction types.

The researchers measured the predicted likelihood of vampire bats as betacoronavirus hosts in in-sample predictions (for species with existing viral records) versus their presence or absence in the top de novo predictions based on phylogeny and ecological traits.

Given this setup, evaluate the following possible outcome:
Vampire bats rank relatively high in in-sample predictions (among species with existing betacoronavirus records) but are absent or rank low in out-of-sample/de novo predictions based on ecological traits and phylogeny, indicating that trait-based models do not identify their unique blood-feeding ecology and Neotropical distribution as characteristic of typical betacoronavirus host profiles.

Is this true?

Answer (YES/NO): YES